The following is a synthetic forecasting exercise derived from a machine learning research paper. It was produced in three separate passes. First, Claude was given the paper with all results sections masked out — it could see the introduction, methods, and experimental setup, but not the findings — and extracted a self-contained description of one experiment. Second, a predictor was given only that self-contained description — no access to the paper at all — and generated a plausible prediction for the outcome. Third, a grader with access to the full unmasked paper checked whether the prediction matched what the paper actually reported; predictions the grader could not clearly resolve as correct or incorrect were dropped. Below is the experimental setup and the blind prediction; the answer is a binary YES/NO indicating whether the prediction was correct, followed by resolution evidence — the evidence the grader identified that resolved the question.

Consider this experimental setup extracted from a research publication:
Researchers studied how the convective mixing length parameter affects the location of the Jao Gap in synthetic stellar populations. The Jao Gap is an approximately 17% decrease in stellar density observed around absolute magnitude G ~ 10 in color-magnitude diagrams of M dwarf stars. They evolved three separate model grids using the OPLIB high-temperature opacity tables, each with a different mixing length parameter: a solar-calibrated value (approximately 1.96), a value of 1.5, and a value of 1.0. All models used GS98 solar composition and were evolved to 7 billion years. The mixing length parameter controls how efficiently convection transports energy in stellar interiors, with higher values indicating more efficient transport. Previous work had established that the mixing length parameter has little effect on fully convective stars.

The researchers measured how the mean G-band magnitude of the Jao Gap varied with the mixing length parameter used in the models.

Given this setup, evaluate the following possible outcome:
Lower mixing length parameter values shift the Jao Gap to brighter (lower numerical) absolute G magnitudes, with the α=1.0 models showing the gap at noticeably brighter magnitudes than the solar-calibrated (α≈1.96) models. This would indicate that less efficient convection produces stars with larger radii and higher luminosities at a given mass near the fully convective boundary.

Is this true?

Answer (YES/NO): NO